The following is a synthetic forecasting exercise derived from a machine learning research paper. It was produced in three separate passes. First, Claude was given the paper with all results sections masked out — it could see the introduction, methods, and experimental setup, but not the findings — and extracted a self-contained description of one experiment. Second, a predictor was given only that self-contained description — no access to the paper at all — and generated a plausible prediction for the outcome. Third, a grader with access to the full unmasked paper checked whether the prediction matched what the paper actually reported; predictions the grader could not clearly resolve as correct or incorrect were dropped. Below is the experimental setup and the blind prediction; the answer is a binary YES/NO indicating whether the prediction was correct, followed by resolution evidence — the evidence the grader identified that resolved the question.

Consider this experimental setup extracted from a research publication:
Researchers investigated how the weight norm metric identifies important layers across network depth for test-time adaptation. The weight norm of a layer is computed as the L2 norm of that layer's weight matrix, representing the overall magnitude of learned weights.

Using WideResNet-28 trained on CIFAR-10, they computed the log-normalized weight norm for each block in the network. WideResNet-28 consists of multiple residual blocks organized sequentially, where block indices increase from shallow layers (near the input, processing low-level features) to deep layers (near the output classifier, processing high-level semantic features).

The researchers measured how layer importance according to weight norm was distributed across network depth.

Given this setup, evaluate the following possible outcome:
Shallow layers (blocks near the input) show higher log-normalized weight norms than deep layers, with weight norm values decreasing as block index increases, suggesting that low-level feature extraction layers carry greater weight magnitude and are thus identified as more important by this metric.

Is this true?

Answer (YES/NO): NO